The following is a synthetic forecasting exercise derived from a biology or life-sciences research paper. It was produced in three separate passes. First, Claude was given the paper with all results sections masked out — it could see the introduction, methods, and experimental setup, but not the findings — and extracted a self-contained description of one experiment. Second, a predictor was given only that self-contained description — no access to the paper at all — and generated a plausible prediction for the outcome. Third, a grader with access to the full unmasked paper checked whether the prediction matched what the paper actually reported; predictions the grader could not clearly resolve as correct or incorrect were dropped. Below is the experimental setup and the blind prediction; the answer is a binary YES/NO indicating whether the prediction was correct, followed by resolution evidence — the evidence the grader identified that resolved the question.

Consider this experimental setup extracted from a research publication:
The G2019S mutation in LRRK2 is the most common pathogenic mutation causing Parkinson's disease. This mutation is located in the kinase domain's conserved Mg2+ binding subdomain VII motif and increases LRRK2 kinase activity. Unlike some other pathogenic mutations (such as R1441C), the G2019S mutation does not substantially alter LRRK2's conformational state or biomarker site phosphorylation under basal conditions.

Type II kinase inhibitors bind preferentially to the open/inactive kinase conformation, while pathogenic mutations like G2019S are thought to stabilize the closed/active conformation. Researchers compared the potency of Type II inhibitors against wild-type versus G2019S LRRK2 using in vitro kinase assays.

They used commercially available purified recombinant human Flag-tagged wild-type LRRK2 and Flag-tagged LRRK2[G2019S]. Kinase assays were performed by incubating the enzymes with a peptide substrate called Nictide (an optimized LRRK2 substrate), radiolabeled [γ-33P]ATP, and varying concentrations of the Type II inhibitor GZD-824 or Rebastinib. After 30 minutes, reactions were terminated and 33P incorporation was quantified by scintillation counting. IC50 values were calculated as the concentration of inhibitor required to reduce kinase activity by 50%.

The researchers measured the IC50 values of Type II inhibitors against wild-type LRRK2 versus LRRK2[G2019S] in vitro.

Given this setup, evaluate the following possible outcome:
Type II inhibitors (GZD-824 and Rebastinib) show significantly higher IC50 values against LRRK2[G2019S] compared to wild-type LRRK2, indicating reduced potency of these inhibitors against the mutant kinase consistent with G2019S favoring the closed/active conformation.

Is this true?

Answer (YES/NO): YES